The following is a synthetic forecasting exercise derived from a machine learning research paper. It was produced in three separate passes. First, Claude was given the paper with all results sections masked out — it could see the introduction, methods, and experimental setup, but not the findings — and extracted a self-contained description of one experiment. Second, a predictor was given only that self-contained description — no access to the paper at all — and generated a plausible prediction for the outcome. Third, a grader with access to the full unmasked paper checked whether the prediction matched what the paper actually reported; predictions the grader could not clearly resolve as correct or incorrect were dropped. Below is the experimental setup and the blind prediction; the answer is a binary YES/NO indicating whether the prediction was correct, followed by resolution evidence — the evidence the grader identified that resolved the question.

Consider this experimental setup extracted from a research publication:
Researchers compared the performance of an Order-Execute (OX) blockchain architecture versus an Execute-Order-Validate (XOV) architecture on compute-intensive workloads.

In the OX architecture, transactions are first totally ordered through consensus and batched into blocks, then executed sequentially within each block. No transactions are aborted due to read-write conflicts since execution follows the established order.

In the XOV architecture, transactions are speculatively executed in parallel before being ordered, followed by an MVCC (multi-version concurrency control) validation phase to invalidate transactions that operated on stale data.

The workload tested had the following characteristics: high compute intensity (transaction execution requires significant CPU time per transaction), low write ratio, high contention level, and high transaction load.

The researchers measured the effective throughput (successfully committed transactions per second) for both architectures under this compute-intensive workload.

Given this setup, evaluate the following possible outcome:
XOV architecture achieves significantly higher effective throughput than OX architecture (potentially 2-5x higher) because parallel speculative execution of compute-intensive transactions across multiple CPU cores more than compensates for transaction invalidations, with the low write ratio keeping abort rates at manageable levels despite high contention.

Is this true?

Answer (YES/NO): YES